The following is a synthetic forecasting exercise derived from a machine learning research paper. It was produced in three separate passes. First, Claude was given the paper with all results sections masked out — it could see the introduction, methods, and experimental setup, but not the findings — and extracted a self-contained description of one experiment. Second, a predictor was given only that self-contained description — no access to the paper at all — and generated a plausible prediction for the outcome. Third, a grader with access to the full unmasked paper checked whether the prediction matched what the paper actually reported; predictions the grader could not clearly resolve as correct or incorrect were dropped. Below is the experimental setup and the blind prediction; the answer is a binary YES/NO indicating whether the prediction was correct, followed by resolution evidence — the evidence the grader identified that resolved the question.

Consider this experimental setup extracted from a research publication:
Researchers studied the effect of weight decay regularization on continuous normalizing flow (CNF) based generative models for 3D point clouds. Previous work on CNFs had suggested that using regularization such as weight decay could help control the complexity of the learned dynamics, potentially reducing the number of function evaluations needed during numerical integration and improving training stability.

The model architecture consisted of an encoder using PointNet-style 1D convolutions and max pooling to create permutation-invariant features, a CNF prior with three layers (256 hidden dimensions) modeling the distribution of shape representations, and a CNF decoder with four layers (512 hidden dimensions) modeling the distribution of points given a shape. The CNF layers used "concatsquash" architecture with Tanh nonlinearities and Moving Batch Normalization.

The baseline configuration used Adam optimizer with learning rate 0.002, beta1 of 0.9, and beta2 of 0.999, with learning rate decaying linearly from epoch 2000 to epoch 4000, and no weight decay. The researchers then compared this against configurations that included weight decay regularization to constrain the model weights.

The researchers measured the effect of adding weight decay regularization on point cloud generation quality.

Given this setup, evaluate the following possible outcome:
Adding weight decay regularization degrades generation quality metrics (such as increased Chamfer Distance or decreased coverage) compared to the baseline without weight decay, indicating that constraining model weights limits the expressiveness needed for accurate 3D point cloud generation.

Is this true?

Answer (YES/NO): YES